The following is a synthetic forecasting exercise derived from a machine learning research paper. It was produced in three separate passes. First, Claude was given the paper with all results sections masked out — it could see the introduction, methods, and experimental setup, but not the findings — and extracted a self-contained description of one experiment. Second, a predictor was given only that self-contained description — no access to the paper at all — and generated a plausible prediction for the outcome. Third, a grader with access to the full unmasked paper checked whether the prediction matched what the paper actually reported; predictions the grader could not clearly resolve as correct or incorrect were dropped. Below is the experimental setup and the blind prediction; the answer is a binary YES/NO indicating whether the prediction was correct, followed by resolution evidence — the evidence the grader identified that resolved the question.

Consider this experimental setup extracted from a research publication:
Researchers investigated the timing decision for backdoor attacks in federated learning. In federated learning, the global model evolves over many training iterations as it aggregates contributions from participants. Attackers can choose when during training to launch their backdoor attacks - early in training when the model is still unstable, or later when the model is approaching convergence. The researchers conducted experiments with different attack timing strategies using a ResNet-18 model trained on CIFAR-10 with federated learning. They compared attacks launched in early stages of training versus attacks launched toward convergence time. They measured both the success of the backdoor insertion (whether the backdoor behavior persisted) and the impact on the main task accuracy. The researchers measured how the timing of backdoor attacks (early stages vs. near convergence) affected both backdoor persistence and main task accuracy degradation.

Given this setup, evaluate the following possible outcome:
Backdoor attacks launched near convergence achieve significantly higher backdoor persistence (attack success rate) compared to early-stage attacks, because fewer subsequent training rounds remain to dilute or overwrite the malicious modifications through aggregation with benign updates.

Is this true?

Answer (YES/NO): YES